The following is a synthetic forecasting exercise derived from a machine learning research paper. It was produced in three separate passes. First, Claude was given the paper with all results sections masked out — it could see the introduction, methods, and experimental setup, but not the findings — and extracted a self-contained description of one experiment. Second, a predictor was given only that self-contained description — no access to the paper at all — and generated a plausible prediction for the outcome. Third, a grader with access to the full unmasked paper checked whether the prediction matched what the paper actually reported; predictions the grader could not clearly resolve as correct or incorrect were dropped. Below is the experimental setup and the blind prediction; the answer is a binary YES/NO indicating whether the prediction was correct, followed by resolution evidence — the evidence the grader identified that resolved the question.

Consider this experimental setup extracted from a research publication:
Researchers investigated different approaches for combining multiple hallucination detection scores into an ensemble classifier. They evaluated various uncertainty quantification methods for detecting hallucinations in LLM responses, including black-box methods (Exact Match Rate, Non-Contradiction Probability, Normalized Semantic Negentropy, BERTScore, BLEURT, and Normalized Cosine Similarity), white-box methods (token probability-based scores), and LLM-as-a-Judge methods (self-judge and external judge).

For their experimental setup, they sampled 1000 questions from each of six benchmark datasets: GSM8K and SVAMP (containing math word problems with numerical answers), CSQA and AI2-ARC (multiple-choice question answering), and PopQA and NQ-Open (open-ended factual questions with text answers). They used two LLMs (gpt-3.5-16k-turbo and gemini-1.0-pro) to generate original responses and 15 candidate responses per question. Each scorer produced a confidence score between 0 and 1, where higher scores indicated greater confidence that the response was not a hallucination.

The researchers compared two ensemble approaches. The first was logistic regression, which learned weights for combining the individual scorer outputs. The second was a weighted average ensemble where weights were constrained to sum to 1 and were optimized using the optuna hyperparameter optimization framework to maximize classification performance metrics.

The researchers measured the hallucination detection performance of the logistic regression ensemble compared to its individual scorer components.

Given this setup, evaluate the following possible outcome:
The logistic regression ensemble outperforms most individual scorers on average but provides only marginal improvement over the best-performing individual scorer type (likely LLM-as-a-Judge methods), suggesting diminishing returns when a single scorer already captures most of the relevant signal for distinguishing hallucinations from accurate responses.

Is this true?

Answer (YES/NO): NO